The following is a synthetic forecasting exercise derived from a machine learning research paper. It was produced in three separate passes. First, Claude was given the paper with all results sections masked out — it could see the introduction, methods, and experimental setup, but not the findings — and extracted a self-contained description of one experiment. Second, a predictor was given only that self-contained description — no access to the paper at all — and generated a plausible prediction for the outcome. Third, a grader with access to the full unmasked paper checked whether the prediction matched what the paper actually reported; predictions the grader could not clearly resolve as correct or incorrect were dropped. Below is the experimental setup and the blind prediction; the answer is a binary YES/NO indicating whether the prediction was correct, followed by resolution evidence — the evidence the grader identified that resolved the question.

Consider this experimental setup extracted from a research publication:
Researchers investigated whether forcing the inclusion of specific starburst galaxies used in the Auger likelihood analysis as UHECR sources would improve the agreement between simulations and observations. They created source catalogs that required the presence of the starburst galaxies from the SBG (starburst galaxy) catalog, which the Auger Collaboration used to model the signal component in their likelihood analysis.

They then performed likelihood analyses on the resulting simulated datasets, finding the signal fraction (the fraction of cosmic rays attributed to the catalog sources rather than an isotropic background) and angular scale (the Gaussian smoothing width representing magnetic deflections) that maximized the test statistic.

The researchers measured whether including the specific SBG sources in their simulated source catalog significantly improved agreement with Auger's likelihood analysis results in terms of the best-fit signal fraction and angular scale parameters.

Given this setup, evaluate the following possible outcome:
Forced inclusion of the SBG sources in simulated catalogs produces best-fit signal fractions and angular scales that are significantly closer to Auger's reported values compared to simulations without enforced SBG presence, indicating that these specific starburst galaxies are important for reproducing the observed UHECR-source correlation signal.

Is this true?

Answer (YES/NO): NO